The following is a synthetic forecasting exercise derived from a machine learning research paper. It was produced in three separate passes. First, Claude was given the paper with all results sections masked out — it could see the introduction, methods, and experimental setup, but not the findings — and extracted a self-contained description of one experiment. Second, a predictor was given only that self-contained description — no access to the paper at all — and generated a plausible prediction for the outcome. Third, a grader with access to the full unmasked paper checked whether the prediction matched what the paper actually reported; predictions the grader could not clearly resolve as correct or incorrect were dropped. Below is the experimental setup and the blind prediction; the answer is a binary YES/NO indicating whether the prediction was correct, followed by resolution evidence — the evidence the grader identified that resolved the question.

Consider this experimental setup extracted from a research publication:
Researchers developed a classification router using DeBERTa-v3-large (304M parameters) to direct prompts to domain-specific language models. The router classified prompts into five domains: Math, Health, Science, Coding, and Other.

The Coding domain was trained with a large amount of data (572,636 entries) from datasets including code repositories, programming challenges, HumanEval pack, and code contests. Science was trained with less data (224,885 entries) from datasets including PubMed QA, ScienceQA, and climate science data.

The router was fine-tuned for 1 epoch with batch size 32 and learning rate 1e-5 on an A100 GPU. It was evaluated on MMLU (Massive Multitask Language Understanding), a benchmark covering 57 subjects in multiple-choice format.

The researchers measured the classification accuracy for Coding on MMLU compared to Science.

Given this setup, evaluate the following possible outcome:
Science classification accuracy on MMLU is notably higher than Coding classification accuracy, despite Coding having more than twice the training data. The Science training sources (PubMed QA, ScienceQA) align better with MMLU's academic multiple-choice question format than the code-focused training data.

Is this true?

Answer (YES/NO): YES